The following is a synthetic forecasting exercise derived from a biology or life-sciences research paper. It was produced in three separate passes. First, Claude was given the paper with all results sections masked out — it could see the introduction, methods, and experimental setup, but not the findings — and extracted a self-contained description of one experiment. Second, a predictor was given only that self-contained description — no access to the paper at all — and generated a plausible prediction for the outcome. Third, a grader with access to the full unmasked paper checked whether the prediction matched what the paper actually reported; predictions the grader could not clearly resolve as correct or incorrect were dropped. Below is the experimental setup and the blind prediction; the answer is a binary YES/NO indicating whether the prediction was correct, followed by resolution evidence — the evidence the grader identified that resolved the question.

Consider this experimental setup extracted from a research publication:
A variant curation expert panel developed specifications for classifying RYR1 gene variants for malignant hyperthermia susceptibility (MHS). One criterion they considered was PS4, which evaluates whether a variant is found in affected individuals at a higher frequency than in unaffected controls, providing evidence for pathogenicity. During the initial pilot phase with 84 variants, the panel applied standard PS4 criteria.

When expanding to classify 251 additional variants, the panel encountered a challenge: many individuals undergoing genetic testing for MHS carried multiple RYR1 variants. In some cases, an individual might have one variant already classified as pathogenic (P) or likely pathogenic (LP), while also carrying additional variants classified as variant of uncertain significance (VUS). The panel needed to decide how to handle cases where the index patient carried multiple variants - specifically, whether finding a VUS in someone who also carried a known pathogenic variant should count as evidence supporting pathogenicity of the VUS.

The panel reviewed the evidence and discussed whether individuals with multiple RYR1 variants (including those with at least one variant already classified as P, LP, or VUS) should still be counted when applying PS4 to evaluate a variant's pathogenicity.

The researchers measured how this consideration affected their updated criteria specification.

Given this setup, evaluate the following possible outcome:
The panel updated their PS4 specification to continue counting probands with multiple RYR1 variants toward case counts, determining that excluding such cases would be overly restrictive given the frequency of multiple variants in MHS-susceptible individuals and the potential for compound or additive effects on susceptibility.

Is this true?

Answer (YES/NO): NO